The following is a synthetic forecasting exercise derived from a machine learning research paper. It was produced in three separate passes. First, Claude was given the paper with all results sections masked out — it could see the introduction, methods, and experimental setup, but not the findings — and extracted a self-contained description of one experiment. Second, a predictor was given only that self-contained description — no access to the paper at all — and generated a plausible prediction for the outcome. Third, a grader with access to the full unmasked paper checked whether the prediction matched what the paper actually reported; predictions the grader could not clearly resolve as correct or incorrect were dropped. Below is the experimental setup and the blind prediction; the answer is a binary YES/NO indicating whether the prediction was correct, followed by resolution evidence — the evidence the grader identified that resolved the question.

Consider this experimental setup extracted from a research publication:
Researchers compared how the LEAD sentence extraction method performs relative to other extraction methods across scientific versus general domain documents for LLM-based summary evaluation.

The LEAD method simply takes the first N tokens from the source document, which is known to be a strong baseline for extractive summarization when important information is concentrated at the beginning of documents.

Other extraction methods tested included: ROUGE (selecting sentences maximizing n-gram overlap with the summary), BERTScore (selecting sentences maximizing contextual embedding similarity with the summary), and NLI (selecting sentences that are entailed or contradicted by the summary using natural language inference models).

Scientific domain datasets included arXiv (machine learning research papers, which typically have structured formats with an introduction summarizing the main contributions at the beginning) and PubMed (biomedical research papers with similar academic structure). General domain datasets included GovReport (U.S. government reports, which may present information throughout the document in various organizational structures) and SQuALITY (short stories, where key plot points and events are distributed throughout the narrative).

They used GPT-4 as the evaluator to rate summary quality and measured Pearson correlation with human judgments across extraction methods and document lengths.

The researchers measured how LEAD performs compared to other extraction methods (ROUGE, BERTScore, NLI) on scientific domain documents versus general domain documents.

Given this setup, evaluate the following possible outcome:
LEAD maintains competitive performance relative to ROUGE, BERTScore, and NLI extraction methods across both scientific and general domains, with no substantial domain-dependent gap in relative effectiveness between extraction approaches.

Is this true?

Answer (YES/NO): NO